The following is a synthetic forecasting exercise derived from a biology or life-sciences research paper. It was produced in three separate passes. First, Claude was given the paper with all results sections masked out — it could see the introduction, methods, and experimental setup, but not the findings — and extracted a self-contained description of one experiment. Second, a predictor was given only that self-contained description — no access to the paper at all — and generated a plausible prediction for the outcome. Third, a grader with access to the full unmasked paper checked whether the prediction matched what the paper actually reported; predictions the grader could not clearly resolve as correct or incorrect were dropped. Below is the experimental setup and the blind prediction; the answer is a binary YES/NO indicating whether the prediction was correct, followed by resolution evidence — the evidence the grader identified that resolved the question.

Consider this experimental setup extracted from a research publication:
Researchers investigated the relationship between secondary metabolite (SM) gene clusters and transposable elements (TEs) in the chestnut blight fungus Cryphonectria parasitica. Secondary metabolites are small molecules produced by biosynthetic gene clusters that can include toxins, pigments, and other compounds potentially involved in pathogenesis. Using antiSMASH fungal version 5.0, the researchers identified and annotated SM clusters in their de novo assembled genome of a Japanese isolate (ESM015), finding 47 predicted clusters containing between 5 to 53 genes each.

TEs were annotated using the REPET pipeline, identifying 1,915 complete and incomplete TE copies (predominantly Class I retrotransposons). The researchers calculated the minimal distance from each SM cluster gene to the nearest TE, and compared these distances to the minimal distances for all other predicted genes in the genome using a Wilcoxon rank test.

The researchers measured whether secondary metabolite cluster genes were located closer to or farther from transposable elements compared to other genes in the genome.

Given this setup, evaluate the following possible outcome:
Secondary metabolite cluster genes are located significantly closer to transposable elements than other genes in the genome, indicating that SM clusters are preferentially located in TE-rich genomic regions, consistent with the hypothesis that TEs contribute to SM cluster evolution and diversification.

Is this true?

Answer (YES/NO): YES